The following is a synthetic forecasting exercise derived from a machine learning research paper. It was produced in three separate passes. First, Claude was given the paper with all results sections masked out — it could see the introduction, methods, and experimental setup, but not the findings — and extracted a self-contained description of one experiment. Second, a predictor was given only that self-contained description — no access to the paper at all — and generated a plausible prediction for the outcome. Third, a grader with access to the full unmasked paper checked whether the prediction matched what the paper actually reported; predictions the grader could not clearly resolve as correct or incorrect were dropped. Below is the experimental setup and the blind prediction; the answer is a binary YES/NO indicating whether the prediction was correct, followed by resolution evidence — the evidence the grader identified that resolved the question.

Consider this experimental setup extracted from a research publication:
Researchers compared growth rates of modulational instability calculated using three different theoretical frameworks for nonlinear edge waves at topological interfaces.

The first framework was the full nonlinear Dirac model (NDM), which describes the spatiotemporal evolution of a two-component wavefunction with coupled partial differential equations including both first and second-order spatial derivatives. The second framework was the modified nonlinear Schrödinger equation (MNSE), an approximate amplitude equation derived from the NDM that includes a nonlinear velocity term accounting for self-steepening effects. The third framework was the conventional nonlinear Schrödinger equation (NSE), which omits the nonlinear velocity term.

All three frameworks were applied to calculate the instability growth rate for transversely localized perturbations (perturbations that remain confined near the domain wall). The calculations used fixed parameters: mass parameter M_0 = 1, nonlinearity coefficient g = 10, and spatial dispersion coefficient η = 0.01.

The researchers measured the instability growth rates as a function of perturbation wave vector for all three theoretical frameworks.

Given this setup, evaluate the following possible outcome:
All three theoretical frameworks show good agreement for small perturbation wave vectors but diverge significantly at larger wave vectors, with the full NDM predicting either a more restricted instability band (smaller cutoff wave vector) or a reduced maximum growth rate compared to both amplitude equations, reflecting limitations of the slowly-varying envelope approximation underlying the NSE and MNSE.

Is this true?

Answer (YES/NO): NO